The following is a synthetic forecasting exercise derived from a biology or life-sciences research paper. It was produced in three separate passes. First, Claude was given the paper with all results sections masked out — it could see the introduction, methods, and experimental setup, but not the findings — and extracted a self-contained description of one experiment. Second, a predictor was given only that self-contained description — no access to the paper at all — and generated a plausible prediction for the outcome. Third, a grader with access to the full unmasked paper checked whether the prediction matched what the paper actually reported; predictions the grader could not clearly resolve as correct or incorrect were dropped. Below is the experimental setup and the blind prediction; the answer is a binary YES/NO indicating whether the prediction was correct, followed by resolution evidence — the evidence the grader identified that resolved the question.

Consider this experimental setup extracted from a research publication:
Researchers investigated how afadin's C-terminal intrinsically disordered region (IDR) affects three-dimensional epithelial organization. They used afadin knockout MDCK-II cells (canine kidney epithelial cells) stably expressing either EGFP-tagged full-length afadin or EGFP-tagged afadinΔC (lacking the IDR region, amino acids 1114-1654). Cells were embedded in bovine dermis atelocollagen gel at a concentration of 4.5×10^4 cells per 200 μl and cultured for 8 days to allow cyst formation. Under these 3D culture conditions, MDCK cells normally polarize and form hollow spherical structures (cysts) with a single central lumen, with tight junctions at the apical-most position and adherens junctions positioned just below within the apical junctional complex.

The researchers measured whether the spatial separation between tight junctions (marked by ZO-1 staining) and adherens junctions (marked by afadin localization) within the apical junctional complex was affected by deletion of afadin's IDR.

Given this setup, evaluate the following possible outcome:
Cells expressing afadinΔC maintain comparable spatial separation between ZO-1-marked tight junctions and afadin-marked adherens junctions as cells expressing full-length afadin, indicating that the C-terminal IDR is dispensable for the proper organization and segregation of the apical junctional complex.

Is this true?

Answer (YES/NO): NO